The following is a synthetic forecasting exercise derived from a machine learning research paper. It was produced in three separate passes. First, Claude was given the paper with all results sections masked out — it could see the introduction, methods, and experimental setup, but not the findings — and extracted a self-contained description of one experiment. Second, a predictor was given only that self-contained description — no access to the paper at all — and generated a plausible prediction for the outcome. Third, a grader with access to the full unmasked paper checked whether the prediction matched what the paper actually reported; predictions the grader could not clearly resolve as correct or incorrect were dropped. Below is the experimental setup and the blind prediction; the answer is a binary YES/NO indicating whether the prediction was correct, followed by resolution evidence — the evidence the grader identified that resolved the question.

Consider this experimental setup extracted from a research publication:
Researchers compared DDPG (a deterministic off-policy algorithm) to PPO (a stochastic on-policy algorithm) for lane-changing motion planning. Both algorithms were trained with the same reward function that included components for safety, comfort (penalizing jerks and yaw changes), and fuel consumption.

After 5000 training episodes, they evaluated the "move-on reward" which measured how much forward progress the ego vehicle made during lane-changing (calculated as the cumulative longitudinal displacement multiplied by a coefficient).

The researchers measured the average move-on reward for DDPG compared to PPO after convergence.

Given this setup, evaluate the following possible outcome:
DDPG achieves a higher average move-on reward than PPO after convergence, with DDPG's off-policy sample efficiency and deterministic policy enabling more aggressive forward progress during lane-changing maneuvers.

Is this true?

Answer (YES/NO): YES